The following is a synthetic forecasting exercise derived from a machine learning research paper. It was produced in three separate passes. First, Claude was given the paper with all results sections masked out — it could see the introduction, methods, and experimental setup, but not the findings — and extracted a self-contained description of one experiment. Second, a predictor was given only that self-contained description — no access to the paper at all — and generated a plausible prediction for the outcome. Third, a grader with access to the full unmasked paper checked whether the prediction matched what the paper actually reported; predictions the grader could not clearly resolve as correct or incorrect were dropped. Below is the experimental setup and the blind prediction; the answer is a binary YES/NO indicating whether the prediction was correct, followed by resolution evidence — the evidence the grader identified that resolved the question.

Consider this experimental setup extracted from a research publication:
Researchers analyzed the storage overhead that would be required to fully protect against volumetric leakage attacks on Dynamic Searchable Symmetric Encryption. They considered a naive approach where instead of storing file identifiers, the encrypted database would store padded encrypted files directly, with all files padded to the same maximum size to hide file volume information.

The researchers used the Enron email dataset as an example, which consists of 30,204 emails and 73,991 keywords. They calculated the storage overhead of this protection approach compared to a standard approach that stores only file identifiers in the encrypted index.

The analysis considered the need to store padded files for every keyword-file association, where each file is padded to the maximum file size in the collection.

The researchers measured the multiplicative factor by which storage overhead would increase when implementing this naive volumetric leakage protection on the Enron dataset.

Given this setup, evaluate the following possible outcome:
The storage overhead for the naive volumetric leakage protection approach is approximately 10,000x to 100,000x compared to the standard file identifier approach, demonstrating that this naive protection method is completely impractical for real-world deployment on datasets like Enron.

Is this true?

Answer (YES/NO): NO